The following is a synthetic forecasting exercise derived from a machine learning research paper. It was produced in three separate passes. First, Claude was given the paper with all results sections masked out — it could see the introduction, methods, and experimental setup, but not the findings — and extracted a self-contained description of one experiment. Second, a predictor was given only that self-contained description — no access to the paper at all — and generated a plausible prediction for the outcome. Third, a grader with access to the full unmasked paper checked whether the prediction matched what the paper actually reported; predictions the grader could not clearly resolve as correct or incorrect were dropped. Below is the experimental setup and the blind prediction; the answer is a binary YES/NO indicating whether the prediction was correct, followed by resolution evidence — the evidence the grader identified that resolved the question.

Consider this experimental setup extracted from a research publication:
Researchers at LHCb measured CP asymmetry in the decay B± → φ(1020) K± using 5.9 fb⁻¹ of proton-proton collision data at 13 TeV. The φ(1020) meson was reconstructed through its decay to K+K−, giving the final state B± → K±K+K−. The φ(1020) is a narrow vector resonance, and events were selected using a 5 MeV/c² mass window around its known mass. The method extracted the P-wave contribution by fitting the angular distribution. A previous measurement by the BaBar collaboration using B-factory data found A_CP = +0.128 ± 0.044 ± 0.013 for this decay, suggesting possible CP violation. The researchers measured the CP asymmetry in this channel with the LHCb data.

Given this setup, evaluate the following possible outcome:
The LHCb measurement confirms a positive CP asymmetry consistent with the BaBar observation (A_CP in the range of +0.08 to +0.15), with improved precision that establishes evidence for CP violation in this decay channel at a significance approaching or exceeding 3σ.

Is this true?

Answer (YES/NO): NO